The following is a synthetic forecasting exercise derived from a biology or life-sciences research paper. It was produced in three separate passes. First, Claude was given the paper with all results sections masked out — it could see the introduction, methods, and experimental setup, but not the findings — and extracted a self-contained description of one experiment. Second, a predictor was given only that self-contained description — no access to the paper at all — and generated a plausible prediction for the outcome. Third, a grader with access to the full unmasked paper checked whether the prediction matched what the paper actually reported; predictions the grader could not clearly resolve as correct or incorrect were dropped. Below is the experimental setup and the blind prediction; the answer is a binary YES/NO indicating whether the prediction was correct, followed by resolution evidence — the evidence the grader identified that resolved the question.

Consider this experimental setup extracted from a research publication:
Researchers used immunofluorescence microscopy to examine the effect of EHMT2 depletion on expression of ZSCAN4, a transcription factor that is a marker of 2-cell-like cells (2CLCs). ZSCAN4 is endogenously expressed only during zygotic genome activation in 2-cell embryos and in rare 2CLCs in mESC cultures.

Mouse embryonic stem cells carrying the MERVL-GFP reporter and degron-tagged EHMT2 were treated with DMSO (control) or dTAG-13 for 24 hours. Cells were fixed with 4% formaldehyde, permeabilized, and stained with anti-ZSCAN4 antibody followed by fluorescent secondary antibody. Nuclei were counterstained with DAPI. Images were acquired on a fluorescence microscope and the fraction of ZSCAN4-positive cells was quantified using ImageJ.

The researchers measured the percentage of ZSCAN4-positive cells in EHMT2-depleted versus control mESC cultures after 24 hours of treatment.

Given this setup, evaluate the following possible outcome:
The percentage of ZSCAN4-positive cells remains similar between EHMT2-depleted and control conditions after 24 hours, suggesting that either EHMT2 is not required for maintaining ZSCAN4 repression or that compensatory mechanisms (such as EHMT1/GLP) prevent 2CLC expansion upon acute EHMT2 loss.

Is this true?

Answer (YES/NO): NO